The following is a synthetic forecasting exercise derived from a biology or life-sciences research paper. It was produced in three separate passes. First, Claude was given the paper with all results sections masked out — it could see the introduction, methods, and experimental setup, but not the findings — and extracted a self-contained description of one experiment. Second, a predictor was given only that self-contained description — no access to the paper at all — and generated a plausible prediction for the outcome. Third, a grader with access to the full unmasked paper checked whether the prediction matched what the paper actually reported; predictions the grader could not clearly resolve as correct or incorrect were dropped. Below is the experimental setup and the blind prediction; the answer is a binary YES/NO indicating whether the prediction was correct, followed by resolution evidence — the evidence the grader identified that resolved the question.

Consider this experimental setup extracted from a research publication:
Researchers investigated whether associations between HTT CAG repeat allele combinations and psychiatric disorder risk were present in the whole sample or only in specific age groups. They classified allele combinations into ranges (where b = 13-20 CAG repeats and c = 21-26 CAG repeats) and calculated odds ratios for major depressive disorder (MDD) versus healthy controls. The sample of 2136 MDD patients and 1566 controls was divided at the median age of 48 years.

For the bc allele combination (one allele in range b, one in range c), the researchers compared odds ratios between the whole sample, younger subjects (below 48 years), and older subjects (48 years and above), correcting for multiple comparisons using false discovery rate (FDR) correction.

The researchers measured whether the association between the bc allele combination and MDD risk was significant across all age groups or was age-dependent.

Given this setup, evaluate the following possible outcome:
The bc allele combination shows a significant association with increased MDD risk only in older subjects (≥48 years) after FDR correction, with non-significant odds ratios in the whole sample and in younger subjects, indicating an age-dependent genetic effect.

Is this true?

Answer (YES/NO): NO